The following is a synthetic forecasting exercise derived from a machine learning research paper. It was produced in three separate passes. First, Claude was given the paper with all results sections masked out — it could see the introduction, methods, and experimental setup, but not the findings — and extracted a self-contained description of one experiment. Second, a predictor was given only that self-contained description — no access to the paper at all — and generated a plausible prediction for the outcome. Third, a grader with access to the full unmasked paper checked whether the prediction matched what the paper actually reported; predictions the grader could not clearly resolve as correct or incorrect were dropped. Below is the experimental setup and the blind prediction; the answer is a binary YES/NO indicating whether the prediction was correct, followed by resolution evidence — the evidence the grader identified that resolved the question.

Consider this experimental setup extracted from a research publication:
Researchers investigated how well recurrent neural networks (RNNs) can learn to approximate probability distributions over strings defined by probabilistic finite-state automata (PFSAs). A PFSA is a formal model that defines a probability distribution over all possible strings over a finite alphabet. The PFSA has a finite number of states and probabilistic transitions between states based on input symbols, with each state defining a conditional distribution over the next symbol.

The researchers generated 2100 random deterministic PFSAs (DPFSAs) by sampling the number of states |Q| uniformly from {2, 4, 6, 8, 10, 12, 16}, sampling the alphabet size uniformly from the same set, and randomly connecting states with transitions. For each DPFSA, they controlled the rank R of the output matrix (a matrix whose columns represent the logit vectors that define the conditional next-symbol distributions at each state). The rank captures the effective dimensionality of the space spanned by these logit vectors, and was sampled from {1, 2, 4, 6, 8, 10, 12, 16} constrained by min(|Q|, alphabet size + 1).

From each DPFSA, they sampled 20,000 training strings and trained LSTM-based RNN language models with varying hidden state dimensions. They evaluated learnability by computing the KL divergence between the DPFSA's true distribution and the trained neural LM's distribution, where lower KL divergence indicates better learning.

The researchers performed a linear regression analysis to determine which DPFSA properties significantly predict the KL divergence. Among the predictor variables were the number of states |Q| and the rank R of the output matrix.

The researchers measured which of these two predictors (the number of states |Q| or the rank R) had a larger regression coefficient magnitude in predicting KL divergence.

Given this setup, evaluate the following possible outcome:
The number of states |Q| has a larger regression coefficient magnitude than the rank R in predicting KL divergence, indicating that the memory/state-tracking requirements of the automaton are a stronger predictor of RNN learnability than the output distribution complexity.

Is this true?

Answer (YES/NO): NO